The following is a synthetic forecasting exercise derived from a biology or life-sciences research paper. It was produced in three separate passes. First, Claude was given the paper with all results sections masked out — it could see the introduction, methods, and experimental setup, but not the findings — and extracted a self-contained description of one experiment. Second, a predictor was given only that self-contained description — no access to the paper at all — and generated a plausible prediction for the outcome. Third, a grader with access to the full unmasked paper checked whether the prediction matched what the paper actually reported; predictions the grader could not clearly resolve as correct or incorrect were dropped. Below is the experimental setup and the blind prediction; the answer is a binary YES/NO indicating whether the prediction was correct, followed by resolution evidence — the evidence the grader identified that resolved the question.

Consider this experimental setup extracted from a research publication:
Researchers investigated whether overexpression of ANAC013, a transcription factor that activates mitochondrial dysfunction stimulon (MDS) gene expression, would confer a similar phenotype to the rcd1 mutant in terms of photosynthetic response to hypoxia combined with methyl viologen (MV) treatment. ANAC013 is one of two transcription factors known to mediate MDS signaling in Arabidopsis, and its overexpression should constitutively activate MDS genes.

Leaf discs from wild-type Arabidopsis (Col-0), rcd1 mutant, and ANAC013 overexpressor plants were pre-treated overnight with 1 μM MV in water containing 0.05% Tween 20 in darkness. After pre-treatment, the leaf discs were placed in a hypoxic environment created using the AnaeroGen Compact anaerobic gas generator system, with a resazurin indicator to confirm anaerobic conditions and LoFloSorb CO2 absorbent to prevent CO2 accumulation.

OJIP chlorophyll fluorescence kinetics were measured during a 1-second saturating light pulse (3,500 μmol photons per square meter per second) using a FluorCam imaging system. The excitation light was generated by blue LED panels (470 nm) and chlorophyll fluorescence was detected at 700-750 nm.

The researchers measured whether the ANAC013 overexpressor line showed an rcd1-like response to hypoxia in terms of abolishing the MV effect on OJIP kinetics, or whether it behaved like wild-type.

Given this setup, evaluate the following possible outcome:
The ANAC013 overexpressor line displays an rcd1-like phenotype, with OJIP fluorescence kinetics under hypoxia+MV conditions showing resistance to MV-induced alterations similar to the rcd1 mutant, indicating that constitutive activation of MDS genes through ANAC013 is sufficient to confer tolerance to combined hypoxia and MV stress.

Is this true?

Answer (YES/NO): YES